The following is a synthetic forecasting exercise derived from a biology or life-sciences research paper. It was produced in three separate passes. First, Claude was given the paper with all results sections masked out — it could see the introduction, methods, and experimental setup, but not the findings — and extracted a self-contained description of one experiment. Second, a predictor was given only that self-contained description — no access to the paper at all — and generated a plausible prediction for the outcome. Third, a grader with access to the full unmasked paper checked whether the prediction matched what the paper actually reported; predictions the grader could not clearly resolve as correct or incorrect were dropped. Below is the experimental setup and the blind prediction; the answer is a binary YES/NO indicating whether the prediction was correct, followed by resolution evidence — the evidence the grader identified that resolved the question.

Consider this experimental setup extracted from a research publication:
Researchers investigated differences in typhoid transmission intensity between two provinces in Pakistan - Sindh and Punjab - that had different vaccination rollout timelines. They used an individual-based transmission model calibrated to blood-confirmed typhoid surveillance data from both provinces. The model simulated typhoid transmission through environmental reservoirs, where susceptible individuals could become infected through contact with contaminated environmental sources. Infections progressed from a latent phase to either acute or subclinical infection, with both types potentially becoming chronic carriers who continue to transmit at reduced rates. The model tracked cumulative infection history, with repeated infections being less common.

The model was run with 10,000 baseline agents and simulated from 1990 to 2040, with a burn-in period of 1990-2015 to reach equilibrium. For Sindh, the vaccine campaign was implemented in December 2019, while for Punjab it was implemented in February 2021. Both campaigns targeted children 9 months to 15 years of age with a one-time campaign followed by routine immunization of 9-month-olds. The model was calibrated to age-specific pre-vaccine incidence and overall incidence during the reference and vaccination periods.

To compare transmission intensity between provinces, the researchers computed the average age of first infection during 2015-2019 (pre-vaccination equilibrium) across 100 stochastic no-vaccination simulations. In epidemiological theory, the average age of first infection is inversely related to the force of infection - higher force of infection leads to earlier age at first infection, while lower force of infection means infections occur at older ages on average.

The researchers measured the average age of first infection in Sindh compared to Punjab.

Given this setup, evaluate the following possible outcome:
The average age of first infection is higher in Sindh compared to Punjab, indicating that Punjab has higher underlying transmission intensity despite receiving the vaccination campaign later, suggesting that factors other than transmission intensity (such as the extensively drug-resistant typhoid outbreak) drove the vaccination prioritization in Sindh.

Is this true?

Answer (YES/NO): NO